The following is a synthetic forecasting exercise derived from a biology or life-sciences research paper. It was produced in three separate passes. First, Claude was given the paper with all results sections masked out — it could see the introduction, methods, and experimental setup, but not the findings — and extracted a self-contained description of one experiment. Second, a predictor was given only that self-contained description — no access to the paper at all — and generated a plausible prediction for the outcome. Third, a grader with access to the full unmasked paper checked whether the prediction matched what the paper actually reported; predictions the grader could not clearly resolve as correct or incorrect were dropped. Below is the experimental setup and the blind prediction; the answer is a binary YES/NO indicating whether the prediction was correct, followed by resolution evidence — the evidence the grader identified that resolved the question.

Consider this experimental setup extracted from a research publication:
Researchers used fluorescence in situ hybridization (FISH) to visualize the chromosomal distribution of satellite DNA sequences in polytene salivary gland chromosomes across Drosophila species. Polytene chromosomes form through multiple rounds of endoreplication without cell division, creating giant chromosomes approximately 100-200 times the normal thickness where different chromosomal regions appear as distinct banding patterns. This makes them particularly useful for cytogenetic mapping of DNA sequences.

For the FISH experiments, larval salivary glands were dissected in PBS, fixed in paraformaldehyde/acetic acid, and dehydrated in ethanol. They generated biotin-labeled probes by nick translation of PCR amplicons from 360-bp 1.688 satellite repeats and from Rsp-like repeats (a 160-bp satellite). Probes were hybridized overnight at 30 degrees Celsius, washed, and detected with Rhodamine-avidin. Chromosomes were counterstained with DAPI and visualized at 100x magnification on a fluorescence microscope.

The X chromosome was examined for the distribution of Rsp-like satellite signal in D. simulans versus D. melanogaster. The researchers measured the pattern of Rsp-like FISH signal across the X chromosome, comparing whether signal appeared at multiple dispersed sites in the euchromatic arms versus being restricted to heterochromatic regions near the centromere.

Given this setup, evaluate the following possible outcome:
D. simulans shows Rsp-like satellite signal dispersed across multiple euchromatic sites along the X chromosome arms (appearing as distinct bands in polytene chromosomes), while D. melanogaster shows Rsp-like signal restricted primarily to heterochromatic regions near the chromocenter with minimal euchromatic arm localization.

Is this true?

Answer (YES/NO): NO